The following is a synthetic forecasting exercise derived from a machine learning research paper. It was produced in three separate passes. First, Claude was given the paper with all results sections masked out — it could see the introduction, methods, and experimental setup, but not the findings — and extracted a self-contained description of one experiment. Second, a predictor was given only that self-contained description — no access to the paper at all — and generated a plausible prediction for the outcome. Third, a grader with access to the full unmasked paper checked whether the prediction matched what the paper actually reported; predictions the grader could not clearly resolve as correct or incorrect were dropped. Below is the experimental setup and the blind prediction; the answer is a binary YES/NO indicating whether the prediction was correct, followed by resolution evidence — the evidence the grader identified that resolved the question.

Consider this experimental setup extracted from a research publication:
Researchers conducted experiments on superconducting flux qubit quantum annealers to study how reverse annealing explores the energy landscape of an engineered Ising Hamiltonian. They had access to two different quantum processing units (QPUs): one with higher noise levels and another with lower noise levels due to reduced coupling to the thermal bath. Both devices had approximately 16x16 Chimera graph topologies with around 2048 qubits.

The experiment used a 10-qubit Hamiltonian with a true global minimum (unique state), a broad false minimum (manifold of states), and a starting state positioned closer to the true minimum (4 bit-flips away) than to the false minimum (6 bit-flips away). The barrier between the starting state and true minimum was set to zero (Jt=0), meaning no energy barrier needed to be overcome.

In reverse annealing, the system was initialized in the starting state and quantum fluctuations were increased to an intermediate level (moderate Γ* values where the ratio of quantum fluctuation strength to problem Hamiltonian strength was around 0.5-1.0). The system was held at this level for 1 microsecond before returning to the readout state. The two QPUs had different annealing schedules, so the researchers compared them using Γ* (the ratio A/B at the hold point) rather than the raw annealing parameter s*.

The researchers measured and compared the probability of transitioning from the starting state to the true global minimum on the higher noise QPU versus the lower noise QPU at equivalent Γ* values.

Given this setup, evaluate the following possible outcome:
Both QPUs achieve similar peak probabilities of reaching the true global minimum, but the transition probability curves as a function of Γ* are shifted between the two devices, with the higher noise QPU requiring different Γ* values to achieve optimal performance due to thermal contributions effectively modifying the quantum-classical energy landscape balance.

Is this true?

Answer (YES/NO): YES